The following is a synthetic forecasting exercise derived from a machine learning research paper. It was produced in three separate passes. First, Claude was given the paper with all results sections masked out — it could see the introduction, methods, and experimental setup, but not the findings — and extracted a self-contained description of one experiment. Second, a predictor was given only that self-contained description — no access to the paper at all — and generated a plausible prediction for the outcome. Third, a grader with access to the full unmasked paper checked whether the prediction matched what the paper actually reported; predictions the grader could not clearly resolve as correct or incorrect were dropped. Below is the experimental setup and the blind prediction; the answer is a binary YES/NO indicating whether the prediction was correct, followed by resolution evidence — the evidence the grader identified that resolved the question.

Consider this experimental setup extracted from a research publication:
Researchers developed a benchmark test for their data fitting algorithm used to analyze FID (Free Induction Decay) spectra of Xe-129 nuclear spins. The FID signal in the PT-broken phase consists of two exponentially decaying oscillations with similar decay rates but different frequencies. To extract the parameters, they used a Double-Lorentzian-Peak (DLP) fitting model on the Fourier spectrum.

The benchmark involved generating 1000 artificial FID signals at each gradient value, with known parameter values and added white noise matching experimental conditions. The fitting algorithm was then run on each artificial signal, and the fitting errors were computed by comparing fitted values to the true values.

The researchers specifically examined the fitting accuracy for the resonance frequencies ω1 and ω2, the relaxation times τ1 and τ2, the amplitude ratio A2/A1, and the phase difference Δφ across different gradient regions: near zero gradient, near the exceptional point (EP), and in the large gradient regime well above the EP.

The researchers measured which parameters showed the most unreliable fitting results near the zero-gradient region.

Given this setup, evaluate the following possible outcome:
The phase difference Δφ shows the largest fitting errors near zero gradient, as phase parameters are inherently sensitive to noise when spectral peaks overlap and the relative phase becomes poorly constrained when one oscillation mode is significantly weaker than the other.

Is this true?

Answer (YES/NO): YES